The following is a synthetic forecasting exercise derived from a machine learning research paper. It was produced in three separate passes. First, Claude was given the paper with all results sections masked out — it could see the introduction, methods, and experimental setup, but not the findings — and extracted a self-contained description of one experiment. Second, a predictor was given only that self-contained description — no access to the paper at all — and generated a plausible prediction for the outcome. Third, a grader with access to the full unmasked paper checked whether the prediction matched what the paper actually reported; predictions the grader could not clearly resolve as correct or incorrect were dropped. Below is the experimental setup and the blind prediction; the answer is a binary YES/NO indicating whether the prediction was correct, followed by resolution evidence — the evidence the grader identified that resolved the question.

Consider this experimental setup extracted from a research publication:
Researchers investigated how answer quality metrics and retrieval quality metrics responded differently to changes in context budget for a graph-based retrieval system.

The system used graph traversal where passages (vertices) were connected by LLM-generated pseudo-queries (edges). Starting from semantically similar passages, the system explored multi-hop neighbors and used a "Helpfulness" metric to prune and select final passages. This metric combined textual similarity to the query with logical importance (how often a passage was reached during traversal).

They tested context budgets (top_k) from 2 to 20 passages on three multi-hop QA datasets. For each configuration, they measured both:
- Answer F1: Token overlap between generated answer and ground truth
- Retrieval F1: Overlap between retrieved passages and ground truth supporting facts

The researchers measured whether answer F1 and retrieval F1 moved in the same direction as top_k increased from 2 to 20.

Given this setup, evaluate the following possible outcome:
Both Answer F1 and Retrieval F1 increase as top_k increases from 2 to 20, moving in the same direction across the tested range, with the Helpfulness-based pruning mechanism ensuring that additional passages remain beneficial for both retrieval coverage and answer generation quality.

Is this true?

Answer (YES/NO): NO